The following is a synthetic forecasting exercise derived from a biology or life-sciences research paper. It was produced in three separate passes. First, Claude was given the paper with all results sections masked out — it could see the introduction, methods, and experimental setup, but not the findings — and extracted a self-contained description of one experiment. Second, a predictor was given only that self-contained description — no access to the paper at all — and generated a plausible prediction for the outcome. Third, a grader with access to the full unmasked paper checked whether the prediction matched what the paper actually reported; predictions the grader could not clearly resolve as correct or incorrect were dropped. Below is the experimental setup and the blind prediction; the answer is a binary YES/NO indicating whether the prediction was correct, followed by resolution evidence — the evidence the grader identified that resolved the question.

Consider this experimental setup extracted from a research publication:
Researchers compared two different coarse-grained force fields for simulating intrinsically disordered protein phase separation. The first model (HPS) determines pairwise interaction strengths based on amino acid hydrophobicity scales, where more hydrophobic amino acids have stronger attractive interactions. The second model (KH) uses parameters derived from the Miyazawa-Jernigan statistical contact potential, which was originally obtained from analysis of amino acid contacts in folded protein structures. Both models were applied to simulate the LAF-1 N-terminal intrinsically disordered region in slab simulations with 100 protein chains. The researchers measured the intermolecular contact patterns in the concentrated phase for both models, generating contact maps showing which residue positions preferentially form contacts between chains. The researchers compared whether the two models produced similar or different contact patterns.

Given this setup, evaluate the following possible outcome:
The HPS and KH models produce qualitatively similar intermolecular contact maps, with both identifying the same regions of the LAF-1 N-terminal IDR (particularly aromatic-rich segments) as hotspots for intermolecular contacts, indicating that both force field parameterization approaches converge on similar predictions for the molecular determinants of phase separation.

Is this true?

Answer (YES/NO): YES